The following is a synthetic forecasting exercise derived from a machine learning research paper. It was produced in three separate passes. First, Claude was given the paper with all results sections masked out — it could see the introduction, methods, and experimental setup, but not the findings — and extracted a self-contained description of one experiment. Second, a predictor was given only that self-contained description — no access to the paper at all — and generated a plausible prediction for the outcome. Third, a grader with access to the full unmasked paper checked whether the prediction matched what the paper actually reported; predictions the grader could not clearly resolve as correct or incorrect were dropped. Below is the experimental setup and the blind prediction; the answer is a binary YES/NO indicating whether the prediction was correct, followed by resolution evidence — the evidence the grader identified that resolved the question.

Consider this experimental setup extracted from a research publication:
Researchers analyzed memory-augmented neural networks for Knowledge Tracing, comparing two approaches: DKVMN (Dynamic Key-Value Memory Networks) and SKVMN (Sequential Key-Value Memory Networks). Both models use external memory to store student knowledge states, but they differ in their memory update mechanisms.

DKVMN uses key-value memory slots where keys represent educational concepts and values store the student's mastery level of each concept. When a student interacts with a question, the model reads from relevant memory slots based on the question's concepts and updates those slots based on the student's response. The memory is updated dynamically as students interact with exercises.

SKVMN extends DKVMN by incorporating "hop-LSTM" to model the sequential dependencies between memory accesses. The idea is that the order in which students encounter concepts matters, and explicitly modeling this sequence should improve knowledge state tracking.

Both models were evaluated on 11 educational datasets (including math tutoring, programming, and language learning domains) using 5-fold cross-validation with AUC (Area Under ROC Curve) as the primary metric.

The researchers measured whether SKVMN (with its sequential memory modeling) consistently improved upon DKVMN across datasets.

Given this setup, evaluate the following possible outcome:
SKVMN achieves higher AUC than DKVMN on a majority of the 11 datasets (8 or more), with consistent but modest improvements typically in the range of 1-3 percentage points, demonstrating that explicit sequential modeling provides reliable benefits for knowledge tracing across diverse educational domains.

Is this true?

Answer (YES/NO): NO